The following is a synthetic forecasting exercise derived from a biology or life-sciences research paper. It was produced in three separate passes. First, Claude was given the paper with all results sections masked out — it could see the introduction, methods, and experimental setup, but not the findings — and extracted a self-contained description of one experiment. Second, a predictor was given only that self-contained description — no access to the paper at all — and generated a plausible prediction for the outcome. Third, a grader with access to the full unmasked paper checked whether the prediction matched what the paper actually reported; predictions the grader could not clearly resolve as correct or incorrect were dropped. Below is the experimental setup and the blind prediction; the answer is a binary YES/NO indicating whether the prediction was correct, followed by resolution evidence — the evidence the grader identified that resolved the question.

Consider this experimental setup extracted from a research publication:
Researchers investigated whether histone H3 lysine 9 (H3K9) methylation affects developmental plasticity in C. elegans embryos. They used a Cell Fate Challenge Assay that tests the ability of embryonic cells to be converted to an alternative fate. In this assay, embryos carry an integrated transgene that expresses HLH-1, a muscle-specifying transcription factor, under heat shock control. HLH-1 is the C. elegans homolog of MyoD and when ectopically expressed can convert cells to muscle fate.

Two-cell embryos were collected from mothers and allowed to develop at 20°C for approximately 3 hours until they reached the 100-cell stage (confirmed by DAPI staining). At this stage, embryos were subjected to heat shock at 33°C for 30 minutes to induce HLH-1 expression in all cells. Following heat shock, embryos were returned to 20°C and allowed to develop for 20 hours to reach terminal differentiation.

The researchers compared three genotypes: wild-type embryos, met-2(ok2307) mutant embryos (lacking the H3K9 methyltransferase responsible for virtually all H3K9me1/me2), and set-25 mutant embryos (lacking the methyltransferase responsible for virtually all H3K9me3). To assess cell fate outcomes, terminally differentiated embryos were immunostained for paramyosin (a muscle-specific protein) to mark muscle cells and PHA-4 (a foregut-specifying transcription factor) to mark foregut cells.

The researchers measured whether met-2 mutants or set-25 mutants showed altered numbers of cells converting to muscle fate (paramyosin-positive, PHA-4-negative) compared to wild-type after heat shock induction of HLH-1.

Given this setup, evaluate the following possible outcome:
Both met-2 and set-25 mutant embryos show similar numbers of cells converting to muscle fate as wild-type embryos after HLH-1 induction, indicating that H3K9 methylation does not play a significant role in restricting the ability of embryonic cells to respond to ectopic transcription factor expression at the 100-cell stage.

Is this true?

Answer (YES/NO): NO